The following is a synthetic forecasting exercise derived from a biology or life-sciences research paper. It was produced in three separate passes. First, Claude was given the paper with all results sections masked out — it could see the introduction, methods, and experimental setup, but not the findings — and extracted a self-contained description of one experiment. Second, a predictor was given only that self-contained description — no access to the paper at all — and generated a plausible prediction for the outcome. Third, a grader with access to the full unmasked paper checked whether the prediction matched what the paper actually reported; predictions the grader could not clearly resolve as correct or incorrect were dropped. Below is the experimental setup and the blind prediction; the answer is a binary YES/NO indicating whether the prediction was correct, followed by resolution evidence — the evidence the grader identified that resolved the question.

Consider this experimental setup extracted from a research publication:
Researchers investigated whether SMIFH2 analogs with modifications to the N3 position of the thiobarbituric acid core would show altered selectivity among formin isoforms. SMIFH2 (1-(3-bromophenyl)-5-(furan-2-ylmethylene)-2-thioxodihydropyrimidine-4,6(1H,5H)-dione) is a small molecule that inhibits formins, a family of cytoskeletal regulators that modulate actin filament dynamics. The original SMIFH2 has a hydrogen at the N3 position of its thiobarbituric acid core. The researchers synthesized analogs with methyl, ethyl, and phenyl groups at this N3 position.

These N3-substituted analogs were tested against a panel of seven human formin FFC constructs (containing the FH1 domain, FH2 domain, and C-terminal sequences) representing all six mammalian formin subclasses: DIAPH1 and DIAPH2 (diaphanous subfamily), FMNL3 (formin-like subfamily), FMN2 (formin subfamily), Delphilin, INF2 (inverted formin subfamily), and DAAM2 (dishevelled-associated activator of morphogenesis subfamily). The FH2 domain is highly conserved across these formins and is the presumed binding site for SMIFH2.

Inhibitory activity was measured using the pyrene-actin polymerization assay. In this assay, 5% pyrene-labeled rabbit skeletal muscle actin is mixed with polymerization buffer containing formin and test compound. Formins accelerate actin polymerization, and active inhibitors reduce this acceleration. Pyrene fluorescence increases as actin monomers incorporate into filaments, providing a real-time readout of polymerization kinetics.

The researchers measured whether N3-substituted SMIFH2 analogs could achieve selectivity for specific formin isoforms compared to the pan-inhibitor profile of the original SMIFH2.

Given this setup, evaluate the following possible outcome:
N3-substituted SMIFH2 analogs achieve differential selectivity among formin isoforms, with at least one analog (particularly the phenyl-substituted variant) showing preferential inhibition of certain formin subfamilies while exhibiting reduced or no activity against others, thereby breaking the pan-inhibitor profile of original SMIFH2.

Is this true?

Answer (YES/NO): NO